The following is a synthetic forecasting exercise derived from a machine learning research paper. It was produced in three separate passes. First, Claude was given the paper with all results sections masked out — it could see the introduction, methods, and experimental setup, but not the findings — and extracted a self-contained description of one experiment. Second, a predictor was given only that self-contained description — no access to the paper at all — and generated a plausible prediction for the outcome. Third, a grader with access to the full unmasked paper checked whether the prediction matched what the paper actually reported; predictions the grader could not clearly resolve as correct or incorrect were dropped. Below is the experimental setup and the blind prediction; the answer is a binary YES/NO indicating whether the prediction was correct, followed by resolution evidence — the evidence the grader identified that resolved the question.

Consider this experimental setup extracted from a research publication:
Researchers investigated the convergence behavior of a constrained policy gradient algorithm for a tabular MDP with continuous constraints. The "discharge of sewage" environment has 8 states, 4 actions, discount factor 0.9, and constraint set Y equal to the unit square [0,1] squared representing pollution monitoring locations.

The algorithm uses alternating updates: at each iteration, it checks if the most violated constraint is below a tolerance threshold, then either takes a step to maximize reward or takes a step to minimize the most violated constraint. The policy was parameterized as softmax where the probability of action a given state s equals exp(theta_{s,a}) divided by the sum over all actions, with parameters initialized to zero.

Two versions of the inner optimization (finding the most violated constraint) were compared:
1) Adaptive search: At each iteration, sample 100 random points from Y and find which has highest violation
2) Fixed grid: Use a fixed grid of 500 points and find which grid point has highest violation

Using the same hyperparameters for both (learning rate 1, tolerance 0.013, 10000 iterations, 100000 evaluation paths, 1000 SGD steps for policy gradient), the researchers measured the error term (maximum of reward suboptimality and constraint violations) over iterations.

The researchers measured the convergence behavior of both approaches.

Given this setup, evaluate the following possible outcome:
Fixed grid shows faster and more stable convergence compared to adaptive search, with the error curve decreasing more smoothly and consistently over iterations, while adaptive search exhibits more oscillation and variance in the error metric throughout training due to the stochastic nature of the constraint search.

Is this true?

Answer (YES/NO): NO